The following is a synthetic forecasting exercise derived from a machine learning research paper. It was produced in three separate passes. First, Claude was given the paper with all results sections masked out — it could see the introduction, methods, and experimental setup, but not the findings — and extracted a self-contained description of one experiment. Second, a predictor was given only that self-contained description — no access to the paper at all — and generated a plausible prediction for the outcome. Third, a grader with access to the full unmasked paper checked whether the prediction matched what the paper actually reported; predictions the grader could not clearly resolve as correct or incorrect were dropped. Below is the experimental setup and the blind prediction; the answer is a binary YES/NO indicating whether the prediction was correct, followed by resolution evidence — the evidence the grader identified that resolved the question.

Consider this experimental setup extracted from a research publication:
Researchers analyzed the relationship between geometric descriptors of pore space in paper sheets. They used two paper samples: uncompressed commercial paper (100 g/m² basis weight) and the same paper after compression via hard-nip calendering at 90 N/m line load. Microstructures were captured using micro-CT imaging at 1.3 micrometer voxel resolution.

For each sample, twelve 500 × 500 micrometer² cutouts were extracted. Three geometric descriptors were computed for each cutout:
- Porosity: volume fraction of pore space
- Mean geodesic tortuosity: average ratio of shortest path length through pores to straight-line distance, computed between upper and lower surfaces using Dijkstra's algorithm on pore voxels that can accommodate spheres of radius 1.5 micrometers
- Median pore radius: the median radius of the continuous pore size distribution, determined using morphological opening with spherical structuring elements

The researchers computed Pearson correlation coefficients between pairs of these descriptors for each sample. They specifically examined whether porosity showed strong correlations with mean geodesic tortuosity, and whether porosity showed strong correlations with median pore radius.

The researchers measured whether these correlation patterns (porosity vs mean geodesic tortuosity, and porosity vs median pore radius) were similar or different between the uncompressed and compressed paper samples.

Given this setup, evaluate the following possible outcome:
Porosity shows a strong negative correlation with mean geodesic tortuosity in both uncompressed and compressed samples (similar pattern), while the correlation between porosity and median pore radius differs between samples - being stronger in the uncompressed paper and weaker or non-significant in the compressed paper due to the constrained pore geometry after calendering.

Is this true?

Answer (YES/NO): NO